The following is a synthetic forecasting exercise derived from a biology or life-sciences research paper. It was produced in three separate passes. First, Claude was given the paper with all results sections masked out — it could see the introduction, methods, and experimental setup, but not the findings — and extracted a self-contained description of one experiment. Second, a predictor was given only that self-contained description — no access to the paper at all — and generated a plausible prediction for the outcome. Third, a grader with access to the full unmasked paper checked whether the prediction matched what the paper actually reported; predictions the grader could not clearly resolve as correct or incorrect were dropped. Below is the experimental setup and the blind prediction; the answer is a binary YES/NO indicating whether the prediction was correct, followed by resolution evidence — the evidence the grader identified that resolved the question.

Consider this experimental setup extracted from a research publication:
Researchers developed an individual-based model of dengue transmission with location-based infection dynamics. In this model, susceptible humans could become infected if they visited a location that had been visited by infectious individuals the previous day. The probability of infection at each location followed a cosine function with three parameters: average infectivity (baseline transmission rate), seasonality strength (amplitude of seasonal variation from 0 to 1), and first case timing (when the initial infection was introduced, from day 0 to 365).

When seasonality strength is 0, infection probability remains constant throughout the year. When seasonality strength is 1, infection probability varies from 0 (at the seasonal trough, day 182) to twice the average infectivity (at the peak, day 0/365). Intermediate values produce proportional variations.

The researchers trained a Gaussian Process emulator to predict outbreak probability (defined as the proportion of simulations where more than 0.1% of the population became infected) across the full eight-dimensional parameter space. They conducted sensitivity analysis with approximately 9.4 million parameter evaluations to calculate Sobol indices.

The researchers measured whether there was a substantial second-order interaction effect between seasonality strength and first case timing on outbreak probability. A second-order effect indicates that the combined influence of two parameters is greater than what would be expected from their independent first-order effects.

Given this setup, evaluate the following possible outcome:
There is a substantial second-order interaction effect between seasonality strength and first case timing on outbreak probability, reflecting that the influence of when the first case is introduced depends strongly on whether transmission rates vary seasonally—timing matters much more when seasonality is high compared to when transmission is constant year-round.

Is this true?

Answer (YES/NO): NO